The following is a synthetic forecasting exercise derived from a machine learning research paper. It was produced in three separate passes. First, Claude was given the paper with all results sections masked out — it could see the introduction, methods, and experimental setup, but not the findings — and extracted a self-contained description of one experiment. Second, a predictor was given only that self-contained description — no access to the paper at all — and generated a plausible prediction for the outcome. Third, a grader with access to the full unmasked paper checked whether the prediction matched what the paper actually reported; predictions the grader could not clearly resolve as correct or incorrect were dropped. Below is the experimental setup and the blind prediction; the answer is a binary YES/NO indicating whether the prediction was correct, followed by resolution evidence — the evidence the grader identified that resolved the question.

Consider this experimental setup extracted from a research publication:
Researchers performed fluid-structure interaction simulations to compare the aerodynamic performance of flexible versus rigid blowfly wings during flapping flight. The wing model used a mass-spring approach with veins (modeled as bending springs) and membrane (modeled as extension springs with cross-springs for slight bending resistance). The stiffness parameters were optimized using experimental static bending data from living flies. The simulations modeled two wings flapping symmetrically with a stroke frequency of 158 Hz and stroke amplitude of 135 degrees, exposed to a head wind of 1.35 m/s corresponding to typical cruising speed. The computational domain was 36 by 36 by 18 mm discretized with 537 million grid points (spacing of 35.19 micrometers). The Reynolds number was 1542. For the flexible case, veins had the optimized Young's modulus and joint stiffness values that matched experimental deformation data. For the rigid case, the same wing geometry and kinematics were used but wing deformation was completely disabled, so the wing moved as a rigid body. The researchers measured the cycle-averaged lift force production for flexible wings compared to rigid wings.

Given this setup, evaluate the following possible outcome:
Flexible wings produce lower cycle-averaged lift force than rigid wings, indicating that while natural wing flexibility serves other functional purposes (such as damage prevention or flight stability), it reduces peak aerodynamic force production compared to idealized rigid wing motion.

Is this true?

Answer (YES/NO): YES